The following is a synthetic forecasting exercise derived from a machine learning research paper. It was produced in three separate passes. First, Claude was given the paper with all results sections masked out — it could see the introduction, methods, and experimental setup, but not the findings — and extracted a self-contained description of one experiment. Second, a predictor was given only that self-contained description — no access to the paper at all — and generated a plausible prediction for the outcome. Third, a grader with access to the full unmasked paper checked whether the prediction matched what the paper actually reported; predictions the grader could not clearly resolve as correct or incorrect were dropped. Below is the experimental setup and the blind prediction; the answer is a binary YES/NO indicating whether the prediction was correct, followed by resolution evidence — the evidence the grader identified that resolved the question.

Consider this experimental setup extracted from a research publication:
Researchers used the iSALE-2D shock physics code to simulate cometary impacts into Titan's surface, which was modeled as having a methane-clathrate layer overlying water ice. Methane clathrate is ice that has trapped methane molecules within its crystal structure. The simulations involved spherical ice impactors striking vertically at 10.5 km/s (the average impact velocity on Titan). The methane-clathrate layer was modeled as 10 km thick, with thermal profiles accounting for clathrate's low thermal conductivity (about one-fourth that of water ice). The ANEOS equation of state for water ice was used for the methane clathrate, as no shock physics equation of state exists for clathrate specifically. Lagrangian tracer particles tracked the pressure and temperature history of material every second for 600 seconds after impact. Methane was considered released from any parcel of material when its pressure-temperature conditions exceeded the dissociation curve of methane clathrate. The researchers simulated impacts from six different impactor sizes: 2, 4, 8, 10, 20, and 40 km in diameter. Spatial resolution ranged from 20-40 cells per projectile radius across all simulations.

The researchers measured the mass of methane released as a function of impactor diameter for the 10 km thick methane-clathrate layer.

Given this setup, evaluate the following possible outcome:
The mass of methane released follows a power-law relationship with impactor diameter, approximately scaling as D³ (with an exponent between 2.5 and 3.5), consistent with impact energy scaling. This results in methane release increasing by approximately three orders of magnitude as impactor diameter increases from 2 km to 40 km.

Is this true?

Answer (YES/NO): NO